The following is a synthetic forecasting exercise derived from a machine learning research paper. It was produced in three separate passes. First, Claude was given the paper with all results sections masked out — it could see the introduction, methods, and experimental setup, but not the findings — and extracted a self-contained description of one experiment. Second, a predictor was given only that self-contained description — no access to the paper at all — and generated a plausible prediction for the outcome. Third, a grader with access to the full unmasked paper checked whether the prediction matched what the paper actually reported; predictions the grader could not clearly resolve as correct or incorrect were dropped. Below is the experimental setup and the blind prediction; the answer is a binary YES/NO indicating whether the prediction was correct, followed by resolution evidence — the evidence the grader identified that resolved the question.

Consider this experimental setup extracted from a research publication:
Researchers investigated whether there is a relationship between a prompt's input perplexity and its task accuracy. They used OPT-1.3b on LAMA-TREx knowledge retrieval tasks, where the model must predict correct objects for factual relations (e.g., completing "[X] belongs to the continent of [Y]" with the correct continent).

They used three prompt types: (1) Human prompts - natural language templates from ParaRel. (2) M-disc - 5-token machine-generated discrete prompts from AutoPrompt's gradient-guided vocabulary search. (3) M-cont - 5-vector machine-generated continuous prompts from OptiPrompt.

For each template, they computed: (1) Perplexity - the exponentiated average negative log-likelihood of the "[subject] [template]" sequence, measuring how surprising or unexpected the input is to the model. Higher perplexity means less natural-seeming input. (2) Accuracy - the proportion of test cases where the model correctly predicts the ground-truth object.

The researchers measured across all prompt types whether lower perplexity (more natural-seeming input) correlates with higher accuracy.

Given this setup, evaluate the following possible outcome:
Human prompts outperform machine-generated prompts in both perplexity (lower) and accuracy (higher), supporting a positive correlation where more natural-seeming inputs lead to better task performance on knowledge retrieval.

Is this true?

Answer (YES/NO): NO